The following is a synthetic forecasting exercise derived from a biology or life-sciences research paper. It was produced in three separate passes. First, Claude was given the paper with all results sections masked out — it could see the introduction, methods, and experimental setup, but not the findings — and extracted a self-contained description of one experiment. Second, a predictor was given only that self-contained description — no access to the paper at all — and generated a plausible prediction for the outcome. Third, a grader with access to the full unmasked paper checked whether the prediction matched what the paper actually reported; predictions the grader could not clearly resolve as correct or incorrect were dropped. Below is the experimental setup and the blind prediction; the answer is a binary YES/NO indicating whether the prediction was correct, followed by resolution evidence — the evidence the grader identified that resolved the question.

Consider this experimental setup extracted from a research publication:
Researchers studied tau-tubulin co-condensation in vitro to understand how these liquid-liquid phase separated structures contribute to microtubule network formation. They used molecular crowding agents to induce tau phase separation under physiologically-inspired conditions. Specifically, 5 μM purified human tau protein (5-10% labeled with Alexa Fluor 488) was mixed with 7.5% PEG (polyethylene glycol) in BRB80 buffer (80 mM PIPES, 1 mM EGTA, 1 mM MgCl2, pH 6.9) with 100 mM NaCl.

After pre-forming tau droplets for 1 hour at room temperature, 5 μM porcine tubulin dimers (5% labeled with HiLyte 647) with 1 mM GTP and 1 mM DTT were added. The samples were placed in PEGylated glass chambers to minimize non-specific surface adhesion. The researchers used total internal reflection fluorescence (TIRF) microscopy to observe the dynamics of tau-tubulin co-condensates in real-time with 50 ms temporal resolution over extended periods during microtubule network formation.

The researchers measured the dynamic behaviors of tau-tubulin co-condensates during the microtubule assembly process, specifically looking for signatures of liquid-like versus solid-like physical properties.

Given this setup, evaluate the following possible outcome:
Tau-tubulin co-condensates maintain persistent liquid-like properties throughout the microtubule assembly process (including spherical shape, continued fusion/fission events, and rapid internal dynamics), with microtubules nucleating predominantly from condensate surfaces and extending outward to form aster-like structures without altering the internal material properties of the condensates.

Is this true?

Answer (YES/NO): NO